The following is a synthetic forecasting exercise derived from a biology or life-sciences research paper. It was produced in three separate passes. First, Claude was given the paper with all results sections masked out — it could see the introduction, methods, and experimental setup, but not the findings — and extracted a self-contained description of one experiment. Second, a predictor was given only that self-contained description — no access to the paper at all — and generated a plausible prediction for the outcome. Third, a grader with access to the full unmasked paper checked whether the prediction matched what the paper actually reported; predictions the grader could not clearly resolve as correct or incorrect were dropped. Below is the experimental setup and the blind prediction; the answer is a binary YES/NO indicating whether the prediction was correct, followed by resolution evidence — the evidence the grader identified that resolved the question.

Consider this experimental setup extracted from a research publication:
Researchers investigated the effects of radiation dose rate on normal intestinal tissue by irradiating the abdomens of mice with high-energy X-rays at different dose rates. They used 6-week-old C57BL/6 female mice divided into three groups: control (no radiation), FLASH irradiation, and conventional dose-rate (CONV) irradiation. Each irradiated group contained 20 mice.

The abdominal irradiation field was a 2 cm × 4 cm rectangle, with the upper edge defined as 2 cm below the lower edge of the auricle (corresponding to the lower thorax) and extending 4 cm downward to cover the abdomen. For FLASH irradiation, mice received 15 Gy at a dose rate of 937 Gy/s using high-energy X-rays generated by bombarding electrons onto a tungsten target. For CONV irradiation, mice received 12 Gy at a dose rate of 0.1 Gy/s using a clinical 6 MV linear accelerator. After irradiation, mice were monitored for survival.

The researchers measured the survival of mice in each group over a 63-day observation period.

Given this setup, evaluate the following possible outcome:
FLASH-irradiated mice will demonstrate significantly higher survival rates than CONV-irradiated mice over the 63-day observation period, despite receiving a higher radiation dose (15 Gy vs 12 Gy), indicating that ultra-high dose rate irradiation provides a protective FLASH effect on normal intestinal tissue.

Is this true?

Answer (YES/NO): NO